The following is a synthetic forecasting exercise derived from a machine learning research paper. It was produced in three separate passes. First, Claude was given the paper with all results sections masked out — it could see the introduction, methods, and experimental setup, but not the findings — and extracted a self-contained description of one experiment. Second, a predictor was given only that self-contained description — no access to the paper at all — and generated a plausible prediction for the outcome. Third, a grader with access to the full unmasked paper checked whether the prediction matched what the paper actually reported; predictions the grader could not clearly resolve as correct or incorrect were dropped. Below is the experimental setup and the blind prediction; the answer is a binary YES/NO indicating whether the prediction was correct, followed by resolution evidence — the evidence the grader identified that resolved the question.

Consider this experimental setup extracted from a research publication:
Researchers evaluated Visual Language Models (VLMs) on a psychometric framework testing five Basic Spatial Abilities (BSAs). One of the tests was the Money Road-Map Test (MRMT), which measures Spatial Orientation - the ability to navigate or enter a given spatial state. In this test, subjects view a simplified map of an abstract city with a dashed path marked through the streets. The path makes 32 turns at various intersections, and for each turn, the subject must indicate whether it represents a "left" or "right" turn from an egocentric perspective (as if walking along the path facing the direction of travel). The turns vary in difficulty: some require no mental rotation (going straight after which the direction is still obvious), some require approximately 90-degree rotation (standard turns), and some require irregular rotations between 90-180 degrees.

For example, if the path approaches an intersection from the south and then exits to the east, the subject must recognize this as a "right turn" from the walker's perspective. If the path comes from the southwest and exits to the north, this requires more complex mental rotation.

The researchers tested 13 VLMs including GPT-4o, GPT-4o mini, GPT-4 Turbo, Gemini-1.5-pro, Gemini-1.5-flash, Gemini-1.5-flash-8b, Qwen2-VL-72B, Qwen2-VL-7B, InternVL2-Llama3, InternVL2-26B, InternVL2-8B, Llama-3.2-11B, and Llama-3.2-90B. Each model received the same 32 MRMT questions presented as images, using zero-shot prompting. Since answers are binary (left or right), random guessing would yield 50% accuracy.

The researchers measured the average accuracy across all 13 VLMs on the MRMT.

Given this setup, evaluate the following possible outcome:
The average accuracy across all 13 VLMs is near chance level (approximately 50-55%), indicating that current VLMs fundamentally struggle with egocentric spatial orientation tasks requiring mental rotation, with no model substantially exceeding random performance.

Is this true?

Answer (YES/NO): NO